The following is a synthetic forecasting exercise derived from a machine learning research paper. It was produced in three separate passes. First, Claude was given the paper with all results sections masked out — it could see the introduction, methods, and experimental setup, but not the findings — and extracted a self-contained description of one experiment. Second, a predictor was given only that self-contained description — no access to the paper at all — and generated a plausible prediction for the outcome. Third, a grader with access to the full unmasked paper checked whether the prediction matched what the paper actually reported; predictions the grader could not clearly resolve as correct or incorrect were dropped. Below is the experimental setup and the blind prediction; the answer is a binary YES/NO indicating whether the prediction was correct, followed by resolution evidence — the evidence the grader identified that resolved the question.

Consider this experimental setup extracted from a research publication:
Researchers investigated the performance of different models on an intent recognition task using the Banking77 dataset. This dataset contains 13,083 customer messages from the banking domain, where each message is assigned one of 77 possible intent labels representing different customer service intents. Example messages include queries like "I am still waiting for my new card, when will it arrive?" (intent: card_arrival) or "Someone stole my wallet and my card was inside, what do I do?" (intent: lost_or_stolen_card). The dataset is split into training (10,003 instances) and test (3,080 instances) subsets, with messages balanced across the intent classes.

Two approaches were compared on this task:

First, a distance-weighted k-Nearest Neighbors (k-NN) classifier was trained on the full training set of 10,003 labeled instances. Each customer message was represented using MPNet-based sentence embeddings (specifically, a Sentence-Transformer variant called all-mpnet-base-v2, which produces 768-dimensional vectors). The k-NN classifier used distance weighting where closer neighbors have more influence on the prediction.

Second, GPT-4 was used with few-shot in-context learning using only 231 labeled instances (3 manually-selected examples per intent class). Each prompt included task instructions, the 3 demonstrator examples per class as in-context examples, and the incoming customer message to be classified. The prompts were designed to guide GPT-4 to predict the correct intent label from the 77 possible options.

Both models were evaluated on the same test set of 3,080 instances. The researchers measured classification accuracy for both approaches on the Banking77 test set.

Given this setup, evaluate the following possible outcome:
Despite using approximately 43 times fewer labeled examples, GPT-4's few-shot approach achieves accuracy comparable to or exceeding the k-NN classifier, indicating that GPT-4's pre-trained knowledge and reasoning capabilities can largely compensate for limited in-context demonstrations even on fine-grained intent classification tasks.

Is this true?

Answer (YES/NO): NO